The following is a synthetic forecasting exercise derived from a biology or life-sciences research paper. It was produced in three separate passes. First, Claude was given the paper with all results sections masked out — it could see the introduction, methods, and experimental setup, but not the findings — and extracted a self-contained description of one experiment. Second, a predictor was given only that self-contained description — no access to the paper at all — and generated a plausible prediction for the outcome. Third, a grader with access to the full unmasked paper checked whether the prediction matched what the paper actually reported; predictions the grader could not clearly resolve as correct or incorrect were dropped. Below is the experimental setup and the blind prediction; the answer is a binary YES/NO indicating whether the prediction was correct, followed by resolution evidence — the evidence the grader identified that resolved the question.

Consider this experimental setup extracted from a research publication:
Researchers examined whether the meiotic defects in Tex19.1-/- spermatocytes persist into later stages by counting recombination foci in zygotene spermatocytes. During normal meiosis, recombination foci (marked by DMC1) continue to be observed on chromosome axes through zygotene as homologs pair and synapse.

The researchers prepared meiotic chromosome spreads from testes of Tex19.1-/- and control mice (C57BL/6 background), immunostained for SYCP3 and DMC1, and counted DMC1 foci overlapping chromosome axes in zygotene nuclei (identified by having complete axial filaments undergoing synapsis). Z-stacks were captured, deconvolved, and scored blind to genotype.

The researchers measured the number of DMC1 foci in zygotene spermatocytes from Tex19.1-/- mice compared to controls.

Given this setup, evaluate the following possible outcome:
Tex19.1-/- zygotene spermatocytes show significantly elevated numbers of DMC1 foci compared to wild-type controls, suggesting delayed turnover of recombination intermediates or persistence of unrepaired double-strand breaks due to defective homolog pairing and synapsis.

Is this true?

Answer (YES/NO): NO